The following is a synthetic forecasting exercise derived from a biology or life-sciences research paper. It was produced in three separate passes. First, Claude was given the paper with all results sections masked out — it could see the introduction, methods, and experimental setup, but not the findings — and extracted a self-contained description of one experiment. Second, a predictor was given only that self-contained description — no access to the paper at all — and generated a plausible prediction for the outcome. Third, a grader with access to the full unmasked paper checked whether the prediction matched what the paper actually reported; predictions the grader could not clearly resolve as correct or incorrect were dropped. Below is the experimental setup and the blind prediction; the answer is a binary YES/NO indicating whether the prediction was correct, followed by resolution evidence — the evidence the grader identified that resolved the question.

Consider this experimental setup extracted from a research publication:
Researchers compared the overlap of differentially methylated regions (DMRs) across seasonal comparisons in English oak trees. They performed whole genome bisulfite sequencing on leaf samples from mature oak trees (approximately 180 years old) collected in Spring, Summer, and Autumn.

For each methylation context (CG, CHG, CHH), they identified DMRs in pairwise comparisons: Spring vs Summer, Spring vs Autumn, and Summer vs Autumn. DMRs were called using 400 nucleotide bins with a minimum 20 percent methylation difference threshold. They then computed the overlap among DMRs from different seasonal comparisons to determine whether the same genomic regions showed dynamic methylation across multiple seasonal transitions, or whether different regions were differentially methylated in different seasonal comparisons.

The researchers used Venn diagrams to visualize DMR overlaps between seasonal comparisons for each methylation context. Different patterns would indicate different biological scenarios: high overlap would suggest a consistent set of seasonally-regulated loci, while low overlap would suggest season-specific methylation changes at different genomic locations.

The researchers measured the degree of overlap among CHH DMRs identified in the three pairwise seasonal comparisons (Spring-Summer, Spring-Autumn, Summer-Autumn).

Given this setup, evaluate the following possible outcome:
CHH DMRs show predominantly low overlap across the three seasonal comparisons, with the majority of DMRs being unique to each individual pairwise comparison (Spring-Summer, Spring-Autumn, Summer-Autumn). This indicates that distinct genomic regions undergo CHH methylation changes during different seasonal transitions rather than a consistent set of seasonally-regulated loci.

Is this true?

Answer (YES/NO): NO